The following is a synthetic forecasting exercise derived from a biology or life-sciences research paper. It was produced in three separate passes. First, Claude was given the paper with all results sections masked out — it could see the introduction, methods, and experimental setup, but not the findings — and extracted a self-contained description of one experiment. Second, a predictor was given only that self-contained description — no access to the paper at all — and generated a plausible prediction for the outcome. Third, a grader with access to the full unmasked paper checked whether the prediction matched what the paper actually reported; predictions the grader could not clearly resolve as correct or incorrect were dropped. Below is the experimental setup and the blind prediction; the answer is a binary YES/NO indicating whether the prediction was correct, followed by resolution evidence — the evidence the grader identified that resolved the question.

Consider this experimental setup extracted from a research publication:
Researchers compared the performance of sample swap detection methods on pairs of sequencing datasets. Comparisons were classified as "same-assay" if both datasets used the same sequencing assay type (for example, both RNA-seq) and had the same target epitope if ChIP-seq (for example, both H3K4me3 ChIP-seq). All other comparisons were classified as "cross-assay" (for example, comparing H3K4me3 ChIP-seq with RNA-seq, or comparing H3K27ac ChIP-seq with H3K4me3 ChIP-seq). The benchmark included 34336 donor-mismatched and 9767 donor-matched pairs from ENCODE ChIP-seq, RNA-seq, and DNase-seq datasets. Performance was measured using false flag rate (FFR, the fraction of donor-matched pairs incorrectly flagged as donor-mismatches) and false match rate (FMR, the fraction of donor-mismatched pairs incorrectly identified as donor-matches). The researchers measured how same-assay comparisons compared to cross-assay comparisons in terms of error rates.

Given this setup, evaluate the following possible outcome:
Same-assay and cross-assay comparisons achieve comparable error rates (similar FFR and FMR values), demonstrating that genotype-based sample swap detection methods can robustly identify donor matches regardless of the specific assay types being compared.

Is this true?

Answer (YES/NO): NO